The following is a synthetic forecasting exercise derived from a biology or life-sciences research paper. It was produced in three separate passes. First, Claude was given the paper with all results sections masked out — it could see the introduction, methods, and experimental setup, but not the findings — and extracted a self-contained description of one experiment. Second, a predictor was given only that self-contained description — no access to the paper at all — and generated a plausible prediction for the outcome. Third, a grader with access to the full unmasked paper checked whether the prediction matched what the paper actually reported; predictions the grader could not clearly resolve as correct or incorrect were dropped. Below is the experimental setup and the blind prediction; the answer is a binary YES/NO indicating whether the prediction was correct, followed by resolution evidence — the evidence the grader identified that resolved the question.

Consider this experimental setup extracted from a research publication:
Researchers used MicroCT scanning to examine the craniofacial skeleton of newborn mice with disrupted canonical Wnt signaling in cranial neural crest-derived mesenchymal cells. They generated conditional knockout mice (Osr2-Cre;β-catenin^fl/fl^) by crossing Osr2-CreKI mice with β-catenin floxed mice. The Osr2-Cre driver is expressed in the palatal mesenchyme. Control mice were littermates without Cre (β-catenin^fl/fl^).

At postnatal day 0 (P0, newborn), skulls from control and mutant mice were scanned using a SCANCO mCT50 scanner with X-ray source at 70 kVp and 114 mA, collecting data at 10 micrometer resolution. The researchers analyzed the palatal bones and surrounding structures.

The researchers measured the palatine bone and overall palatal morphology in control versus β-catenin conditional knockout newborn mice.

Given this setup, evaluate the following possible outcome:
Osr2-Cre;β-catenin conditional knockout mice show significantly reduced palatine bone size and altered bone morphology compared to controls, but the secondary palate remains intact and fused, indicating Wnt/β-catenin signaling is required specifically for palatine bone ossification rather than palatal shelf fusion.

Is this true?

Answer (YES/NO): NO